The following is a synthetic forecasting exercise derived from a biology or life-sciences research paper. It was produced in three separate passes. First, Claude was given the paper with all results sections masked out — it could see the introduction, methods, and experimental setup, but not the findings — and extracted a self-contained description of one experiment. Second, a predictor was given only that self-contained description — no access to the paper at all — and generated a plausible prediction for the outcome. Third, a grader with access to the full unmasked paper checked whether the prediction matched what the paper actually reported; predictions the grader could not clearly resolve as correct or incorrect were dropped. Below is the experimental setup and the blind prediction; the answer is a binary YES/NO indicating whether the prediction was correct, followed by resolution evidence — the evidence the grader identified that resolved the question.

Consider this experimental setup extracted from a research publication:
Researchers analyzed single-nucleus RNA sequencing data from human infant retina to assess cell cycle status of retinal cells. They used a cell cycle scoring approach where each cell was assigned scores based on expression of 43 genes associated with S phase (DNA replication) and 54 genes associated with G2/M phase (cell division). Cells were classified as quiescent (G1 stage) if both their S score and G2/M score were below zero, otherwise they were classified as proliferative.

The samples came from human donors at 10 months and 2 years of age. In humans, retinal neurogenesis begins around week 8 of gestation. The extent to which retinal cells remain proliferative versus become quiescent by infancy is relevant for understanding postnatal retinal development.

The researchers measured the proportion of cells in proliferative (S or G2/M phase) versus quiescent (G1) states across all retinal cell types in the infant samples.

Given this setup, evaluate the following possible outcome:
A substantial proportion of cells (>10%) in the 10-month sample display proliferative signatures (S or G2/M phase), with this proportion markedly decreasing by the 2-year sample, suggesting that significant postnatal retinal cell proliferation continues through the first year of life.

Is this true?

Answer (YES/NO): NO